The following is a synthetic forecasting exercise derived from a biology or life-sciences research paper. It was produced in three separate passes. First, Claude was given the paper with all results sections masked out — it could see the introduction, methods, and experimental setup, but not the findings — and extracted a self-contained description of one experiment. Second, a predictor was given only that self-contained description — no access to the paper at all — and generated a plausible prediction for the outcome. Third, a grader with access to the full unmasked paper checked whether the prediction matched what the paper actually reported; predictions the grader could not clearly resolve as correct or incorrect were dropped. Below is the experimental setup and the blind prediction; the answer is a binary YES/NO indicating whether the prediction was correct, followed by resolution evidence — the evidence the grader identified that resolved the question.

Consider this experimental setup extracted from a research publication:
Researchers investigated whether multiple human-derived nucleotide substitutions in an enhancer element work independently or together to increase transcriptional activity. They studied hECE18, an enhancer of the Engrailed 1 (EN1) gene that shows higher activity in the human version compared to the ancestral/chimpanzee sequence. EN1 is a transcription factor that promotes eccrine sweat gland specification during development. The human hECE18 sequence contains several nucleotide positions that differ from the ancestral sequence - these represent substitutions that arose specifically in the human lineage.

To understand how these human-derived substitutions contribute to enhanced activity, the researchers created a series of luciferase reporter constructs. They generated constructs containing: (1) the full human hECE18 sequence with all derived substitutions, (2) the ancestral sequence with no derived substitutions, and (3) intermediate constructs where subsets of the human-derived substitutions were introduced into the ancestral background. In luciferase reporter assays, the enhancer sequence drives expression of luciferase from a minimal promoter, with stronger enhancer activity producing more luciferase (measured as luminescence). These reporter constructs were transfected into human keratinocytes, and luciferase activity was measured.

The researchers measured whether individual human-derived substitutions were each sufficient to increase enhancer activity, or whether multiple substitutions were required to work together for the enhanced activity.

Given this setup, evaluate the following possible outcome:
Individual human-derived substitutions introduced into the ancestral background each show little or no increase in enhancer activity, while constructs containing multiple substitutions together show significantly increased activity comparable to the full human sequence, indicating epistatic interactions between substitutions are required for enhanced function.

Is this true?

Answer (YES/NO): NO